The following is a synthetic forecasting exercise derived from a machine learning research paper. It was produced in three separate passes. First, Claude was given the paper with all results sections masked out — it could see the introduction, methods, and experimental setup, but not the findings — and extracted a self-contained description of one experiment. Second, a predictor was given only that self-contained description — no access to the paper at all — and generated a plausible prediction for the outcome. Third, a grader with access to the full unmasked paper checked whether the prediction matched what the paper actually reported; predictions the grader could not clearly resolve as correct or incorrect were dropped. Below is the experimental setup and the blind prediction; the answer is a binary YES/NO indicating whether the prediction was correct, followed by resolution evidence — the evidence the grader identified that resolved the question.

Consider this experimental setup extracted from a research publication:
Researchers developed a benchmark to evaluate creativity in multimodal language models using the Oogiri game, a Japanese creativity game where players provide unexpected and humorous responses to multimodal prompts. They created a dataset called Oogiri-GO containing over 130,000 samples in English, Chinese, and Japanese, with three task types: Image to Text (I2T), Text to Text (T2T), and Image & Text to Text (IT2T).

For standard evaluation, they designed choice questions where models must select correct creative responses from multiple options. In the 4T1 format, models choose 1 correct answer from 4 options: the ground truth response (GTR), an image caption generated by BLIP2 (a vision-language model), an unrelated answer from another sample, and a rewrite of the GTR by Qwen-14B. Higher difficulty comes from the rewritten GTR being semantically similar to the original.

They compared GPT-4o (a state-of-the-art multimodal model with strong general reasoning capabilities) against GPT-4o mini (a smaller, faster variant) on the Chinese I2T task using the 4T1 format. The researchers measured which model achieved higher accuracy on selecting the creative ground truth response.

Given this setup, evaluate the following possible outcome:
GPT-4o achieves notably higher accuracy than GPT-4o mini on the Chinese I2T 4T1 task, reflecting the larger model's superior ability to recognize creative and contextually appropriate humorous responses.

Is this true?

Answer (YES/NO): NO